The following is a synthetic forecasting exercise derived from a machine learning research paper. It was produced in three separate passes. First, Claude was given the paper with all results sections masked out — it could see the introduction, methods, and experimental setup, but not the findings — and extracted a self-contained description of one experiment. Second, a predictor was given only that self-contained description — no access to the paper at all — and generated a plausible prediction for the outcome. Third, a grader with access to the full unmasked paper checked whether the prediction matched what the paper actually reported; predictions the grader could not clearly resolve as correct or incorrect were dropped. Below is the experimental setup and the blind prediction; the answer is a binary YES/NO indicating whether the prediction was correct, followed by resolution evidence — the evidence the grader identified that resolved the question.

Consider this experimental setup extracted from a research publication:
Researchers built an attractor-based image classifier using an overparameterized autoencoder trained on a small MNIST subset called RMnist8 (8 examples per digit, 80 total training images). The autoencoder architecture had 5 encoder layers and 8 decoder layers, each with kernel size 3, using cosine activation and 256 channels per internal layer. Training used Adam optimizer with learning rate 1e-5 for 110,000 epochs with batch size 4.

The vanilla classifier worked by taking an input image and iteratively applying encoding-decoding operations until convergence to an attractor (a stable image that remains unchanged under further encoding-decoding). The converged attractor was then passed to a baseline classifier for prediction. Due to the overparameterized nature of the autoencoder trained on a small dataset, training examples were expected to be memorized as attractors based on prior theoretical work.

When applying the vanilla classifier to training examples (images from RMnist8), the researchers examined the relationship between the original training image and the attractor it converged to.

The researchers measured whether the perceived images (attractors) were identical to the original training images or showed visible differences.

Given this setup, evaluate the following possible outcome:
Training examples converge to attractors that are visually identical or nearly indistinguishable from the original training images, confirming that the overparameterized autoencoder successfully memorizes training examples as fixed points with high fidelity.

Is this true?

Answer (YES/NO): YES